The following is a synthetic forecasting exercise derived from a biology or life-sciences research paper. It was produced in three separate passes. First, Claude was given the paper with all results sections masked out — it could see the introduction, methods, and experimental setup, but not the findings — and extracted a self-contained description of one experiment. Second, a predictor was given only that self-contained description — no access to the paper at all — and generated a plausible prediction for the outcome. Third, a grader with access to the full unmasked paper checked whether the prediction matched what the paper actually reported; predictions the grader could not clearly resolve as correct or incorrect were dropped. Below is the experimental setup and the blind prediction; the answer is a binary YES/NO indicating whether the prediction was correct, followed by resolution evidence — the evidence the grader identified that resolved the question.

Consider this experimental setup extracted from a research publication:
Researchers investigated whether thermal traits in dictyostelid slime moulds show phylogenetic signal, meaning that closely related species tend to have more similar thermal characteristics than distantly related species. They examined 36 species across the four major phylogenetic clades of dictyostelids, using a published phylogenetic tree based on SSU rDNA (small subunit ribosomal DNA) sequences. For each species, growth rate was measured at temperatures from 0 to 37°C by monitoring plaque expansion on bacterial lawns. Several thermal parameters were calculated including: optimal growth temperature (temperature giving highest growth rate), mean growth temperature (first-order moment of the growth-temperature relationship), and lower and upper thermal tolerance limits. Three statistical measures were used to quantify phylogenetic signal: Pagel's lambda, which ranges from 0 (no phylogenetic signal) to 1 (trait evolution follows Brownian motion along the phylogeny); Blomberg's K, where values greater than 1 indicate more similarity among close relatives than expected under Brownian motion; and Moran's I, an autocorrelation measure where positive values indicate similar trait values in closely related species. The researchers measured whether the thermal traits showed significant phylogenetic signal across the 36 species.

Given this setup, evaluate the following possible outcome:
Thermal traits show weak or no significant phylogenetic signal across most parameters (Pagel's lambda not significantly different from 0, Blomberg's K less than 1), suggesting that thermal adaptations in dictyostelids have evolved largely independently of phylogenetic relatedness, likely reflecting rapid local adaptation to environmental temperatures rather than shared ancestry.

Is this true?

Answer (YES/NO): NO